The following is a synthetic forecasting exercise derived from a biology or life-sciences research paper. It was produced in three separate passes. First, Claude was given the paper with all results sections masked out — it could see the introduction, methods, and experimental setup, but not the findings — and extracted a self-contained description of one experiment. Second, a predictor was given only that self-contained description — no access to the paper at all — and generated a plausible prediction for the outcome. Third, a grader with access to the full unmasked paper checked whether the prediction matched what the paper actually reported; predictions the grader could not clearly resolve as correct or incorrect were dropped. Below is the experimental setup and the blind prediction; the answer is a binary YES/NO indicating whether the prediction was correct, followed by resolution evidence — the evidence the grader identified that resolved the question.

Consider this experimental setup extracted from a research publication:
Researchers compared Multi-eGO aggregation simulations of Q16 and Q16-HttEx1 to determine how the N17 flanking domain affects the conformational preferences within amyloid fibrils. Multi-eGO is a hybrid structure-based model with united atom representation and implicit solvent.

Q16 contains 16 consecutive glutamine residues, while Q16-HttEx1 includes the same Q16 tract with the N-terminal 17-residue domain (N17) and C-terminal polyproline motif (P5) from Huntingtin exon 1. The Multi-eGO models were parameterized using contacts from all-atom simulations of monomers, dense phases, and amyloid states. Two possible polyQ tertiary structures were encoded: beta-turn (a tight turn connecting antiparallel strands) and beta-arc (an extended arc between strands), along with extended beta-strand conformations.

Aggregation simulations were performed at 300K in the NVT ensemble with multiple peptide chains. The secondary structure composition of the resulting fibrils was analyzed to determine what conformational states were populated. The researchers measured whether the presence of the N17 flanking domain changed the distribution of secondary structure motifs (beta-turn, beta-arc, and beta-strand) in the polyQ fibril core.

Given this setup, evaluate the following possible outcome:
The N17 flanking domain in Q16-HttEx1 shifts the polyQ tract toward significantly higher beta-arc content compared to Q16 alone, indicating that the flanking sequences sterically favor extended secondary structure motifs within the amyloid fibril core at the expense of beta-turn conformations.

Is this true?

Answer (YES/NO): NO